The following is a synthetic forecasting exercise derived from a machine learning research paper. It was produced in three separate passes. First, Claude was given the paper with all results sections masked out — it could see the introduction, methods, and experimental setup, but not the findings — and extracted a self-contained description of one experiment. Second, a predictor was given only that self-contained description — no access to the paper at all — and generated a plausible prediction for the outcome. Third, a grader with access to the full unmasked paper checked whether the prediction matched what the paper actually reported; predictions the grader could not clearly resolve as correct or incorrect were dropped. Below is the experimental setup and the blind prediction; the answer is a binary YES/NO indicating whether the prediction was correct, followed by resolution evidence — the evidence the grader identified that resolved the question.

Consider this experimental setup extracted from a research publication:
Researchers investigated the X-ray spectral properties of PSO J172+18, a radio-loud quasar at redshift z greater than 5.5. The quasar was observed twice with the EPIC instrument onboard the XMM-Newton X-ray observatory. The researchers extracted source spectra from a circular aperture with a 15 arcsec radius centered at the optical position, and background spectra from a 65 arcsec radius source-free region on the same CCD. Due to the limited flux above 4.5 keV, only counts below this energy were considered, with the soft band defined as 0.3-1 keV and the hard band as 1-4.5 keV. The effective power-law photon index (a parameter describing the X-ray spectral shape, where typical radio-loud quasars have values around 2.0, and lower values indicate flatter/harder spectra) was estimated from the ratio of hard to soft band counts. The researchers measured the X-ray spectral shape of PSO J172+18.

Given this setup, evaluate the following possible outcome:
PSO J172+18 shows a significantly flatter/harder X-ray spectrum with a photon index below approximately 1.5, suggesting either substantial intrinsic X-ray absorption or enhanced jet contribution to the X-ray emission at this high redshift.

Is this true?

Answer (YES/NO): YES